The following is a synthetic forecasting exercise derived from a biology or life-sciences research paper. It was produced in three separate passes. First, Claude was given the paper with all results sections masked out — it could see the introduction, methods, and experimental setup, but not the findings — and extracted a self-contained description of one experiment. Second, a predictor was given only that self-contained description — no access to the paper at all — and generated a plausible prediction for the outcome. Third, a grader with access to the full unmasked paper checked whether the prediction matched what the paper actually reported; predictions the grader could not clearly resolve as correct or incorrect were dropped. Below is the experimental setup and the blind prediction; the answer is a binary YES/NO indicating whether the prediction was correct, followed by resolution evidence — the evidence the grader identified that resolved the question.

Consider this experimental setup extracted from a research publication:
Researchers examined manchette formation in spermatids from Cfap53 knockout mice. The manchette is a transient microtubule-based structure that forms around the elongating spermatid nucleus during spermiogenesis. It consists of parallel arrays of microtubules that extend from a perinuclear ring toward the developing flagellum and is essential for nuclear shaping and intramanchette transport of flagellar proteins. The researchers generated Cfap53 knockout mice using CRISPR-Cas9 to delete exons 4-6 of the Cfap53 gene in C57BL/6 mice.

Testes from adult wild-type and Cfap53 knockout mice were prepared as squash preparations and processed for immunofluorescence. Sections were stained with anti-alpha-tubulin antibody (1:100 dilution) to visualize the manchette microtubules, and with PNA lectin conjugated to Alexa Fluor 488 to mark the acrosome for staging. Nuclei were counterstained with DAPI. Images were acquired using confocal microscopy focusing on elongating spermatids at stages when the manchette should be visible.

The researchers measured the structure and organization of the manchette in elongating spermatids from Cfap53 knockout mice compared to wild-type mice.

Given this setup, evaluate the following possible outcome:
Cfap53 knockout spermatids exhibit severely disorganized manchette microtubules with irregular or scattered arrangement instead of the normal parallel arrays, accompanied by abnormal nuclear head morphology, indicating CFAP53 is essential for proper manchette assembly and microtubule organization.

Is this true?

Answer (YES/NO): NO